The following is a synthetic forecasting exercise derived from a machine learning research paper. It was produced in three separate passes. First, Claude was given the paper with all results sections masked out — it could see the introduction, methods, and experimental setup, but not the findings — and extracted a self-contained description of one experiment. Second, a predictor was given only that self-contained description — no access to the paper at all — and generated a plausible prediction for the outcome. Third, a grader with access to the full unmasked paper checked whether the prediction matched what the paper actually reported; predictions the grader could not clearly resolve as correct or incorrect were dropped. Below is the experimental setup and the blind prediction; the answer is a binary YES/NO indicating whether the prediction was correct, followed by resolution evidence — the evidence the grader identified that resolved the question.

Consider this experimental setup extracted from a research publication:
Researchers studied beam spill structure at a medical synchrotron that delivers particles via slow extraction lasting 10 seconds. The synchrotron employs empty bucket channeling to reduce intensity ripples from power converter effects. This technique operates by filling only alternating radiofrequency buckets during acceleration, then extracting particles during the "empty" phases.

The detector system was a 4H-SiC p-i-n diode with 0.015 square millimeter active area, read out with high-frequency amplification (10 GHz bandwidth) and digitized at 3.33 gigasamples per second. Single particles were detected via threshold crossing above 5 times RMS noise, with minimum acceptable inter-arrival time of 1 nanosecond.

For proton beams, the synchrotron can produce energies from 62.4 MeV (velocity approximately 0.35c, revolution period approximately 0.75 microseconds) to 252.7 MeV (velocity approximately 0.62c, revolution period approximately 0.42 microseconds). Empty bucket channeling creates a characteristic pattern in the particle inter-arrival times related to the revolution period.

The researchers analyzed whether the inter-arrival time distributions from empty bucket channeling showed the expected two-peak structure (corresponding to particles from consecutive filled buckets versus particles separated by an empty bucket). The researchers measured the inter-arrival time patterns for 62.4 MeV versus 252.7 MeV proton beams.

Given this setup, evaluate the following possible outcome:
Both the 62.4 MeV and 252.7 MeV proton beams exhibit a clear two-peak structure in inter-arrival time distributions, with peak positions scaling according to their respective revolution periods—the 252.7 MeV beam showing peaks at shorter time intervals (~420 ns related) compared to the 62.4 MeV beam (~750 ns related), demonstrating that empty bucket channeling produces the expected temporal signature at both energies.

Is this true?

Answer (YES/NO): NO